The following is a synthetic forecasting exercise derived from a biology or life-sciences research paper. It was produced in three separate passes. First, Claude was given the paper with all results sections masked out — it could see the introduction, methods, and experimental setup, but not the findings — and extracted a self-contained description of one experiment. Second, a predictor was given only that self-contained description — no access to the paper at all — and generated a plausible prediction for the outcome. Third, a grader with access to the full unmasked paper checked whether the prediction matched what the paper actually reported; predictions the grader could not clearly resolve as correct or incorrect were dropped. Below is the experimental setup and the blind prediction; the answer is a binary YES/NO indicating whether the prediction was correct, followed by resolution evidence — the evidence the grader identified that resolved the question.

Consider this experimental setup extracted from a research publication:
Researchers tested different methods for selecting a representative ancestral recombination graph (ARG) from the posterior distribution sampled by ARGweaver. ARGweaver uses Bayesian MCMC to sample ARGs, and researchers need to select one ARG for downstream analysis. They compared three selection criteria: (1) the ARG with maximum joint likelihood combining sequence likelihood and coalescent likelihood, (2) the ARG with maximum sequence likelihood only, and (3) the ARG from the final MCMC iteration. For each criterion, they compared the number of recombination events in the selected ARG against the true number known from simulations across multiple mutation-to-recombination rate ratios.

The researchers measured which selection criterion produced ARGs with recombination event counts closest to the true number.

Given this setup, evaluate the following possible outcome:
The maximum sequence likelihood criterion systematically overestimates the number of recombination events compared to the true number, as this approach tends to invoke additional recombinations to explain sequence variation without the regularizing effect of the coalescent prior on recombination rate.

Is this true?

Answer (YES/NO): YES